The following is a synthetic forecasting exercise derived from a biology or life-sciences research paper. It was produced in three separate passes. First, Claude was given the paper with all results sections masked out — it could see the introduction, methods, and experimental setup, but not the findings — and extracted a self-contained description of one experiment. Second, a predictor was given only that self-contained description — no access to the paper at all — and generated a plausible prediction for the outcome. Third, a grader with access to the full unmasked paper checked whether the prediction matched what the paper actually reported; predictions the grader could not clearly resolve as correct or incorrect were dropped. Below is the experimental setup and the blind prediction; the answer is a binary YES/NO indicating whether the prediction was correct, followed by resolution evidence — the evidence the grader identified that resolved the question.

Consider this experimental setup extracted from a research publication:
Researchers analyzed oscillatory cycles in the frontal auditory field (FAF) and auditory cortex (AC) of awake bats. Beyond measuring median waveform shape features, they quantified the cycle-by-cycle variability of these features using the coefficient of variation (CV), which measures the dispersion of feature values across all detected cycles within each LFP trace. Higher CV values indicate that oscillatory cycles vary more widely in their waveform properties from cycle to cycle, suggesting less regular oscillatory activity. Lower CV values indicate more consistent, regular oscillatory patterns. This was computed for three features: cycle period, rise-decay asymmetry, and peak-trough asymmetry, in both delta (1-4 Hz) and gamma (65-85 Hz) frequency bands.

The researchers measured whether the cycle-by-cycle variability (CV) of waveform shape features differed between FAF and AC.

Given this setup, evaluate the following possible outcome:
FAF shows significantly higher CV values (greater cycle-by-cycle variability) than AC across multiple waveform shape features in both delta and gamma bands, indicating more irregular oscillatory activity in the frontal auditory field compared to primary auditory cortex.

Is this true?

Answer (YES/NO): NO